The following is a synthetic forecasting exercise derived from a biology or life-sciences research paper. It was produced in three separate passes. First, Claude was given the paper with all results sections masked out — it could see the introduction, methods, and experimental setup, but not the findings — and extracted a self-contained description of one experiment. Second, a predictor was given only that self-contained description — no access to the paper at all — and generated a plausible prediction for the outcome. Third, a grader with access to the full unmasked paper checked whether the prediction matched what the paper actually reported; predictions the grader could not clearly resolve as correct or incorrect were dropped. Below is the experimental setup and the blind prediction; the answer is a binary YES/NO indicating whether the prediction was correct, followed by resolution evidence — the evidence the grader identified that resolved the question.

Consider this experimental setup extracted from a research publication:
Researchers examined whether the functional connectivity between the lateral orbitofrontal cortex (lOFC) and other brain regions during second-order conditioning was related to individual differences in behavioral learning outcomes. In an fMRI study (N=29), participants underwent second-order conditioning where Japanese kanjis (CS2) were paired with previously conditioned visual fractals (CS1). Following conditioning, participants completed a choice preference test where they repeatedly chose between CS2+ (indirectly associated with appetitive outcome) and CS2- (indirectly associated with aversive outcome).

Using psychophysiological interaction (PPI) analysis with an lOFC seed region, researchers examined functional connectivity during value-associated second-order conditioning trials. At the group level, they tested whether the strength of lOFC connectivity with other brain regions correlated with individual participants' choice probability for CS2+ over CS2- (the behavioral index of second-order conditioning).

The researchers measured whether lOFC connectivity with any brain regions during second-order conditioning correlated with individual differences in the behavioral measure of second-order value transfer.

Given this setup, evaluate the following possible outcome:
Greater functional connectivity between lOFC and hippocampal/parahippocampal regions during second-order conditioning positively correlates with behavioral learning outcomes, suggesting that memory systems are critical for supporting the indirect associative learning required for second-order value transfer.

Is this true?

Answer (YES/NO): NO